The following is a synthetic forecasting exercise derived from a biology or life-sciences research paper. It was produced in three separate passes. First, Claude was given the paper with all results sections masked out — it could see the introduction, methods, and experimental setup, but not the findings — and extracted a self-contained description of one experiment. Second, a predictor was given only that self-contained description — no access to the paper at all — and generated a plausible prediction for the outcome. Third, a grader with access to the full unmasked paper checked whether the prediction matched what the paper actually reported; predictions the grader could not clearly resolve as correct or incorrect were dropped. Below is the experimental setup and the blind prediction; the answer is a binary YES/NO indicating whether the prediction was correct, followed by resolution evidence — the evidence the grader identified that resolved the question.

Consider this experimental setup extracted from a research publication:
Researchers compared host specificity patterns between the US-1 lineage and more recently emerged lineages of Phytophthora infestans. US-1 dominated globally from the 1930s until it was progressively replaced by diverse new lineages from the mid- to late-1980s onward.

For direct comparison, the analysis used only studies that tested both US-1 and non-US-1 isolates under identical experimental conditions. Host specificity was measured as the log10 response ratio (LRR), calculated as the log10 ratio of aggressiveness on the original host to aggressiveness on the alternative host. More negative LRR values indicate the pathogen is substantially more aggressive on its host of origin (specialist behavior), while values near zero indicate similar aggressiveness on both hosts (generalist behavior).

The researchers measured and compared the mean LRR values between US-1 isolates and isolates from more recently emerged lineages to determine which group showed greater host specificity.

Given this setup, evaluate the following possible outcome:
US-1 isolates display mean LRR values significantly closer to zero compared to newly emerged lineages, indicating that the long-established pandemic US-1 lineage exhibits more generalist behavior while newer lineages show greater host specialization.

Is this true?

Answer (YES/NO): NO